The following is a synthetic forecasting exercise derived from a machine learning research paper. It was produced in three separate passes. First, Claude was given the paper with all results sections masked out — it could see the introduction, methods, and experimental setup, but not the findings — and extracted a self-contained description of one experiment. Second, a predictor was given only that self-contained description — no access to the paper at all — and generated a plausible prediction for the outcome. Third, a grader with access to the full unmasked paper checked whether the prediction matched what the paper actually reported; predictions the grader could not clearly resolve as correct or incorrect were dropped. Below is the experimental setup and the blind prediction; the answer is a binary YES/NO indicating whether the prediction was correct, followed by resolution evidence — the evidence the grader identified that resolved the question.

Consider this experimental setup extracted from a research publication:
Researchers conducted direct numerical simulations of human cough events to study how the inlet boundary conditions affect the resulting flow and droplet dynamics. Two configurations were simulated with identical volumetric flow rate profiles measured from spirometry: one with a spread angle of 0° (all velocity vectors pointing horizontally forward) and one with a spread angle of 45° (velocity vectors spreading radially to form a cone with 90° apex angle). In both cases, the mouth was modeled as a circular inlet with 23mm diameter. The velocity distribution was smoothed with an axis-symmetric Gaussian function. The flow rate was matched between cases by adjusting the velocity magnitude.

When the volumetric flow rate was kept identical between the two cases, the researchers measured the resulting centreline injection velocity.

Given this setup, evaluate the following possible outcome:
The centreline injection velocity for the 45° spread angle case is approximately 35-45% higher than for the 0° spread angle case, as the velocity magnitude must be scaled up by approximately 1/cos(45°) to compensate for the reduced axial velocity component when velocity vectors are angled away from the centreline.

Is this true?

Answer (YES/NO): NO